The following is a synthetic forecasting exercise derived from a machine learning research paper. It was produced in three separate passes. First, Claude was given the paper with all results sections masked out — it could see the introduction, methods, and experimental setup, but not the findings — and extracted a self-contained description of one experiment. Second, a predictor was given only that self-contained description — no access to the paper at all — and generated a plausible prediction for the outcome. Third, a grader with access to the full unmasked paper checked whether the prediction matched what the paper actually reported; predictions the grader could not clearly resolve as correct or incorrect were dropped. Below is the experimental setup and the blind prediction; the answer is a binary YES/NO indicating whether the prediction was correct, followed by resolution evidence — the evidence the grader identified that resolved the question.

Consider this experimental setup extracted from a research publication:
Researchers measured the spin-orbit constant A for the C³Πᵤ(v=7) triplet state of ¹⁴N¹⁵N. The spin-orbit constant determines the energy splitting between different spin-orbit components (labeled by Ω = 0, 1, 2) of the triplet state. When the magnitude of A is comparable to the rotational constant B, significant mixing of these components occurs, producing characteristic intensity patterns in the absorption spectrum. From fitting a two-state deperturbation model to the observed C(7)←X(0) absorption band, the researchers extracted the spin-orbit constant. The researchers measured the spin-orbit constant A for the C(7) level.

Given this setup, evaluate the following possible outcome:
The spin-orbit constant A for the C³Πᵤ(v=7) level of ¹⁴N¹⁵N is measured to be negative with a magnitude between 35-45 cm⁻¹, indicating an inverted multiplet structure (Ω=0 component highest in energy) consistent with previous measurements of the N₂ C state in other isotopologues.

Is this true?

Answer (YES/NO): NO